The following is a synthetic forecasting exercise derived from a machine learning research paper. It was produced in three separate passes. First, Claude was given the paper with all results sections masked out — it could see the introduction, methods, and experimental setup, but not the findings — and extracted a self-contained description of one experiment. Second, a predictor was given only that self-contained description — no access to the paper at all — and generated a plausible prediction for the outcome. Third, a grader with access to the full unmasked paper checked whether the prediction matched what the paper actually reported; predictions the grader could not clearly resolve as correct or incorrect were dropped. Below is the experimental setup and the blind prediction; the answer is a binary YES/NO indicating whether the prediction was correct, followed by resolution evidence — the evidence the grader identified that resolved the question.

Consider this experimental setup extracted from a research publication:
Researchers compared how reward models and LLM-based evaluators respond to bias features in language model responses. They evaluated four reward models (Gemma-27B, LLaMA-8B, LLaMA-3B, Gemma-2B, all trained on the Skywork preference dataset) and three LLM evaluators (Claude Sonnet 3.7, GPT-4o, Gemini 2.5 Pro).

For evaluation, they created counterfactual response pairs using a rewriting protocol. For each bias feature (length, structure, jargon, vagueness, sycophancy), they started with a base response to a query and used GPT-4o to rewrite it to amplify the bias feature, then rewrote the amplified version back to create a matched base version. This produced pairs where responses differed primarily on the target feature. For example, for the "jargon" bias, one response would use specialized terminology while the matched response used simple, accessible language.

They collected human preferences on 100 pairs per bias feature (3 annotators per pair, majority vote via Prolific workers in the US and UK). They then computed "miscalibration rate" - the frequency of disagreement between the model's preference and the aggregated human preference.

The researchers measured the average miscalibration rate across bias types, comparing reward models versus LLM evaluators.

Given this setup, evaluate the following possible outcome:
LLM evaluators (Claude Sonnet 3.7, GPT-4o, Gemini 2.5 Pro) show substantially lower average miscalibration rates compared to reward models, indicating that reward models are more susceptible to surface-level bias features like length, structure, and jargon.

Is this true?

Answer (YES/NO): NO